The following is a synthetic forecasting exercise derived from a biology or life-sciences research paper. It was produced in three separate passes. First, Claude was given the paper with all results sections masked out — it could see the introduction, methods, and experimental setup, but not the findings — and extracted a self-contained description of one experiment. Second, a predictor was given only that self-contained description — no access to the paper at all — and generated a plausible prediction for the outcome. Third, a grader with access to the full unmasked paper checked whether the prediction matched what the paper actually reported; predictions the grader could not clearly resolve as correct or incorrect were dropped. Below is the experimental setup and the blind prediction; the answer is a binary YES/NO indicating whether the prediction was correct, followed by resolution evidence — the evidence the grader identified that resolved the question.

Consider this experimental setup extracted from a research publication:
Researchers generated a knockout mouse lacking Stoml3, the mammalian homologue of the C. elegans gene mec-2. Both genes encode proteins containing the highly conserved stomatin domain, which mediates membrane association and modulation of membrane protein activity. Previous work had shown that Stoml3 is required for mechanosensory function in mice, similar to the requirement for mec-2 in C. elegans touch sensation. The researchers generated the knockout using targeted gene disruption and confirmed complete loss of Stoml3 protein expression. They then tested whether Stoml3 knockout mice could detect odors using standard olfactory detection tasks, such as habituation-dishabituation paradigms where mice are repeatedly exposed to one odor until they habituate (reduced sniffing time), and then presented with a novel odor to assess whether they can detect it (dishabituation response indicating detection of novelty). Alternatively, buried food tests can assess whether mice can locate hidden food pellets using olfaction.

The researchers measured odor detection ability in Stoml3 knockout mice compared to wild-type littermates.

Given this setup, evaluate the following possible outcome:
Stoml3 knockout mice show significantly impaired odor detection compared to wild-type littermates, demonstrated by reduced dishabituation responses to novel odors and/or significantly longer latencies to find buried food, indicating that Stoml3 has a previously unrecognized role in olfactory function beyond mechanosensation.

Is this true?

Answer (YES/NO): NO